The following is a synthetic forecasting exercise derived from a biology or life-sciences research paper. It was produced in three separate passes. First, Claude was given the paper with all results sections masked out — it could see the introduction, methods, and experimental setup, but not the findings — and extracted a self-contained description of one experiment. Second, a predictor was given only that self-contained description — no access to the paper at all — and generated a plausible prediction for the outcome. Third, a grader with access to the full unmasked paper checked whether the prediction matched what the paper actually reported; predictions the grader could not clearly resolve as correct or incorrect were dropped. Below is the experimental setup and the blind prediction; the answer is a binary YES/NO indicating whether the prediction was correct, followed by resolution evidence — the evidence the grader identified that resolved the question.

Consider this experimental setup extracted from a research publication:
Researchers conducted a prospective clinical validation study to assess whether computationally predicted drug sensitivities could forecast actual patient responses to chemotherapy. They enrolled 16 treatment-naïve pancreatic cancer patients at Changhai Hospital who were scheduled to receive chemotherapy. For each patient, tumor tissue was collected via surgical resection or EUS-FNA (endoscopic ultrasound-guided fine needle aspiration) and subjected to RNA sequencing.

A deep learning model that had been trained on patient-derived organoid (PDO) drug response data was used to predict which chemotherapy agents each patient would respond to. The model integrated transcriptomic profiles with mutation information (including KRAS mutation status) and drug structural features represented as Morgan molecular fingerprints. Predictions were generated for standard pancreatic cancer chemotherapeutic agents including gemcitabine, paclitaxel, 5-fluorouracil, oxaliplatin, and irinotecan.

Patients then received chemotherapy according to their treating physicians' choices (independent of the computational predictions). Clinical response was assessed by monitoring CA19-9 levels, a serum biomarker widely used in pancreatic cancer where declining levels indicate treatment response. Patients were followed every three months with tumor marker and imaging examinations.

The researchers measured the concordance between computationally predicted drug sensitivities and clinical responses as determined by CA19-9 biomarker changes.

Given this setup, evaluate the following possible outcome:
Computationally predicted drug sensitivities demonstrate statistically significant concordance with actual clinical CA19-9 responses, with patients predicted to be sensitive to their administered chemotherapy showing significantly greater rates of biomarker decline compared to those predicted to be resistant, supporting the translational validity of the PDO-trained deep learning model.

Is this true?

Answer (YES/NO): NO